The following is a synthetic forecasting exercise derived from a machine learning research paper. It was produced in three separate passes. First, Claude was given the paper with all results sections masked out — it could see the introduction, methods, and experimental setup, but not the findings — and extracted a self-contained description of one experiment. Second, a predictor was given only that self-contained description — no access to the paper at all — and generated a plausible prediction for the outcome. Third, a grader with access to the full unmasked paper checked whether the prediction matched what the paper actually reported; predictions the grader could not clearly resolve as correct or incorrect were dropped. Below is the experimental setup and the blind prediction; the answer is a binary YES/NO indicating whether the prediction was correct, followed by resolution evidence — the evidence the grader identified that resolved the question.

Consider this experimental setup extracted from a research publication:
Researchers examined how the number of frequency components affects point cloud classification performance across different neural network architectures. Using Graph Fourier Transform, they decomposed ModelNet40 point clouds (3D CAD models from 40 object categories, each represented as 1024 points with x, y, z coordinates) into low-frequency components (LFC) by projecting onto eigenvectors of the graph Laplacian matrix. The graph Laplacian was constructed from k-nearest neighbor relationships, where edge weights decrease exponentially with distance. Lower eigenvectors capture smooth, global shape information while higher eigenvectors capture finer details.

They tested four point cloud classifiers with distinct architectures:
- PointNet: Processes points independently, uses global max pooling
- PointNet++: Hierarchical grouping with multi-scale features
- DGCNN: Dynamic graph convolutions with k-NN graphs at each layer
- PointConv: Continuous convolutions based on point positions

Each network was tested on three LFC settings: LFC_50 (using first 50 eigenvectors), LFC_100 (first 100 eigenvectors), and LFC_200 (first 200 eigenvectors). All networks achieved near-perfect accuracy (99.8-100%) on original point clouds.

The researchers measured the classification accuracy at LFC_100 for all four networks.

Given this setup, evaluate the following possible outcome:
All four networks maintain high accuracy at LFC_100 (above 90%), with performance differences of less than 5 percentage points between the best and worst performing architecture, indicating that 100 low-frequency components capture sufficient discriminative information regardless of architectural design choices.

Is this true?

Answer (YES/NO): NO